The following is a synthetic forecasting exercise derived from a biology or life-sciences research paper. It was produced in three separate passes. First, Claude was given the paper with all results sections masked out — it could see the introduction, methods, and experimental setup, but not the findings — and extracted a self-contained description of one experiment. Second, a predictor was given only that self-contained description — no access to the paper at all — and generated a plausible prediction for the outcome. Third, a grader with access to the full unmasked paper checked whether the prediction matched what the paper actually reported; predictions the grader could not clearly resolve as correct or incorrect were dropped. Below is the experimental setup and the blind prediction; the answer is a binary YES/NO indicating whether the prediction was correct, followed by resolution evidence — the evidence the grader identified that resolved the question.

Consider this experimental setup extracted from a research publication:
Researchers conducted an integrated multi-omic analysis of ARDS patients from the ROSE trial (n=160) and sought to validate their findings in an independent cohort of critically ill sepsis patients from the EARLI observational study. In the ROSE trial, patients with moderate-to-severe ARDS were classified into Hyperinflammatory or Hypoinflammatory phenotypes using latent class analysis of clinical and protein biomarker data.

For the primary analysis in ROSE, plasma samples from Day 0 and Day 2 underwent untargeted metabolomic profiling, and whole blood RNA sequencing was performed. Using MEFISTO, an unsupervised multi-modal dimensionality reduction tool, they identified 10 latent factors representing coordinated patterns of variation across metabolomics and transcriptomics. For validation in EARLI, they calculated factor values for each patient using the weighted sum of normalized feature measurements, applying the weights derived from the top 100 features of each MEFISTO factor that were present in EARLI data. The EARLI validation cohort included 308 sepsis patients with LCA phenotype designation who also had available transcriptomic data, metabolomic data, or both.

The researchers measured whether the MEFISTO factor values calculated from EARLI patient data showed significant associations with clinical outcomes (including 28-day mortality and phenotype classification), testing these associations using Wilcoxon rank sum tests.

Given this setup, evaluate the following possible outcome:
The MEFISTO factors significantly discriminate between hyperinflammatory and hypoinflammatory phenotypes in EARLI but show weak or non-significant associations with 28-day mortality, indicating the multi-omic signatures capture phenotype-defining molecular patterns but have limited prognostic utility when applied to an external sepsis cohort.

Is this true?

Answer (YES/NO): NO